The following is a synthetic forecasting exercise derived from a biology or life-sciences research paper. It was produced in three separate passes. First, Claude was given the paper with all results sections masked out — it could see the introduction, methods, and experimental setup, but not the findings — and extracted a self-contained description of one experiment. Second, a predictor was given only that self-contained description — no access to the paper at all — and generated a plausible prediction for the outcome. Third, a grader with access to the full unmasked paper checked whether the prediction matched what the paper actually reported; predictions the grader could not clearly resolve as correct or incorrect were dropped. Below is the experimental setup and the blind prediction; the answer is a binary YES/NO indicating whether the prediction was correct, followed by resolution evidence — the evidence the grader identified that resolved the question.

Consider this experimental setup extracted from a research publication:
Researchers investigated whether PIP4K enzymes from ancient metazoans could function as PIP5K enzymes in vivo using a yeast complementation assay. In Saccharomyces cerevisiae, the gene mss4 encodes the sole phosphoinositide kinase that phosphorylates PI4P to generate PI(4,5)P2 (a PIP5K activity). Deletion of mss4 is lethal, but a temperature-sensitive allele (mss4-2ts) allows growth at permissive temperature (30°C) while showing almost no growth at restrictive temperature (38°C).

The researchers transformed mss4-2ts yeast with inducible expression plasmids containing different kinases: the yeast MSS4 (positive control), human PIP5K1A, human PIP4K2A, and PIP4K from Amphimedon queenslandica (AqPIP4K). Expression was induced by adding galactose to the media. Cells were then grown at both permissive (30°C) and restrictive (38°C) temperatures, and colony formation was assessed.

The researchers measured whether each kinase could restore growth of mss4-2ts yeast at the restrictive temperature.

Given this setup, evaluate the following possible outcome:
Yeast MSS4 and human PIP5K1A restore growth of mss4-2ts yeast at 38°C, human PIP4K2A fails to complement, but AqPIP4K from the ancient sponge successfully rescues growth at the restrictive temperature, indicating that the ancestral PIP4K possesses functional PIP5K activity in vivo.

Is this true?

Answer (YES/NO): NO